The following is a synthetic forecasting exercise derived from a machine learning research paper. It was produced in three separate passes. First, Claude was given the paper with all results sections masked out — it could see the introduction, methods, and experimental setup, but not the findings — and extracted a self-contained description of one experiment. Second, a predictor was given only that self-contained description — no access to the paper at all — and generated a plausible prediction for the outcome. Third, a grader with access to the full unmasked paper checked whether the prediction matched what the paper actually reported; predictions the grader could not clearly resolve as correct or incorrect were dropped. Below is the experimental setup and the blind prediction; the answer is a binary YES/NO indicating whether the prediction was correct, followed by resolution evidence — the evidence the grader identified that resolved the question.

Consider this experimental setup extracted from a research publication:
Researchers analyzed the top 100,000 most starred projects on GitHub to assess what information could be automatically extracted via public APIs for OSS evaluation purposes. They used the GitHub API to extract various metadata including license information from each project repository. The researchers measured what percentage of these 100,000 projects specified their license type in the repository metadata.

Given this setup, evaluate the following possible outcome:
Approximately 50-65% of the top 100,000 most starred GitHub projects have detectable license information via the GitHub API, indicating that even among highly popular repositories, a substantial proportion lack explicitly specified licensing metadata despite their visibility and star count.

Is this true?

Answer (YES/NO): NO